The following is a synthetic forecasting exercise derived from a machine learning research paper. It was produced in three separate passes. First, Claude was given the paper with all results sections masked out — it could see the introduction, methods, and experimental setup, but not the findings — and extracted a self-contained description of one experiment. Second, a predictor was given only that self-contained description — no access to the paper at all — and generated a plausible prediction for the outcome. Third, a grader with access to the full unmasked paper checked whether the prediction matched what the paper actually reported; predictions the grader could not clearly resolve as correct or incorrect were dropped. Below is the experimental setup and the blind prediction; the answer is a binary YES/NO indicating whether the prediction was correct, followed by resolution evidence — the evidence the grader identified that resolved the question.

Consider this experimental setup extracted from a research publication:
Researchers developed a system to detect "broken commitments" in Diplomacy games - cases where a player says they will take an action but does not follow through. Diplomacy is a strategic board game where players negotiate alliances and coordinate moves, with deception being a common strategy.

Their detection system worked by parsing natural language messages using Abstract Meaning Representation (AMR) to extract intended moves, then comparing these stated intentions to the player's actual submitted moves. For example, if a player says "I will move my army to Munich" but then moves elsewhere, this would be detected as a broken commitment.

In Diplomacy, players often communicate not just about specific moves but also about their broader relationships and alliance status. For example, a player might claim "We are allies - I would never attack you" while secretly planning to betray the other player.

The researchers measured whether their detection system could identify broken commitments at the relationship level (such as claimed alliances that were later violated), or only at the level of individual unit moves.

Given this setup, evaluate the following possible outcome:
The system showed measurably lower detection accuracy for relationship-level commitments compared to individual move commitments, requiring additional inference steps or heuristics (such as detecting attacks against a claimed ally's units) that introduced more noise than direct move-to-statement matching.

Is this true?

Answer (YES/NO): NO